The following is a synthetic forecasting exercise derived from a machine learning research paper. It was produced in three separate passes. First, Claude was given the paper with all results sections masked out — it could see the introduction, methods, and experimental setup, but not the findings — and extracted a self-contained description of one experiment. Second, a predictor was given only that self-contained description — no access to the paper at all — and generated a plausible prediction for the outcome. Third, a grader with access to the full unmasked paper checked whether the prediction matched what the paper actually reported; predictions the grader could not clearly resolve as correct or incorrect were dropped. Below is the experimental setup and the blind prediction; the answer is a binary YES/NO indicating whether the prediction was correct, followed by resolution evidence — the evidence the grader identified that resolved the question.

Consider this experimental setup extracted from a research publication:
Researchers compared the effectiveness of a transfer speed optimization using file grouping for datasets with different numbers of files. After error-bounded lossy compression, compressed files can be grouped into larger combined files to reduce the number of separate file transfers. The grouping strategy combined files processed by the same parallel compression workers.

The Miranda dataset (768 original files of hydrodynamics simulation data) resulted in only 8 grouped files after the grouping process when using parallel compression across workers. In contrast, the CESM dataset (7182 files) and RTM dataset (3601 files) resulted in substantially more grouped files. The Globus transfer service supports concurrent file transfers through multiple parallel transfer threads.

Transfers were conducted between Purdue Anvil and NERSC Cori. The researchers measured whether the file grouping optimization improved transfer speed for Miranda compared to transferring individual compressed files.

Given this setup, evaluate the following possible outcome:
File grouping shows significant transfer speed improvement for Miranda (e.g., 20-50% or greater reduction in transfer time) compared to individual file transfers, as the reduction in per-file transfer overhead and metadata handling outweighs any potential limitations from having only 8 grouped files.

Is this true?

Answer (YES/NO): NO